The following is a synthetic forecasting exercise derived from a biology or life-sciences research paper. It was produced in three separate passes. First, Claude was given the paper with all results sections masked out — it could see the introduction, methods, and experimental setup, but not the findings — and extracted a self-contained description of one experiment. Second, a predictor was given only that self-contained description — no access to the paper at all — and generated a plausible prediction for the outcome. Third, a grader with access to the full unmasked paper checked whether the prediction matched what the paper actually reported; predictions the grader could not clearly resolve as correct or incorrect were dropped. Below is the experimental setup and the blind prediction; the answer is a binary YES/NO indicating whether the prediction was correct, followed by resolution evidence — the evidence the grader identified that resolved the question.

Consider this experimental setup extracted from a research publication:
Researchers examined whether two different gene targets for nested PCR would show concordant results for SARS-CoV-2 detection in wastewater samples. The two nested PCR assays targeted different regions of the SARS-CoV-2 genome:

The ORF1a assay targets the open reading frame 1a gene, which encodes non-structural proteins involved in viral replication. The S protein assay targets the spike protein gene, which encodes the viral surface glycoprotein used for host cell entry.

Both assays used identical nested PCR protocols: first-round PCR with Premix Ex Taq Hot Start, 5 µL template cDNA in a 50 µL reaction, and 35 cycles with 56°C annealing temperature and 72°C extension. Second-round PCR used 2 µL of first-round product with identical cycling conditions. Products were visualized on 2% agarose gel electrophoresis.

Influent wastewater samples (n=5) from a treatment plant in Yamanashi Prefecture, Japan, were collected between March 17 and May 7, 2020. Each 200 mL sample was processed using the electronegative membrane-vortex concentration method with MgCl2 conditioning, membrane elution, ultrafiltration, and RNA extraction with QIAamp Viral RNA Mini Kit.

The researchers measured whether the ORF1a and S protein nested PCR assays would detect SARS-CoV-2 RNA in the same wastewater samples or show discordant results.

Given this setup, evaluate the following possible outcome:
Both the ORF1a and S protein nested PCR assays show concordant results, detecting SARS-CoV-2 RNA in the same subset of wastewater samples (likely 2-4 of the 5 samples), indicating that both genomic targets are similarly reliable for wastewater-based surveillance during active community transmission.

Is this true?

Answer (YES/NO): NO